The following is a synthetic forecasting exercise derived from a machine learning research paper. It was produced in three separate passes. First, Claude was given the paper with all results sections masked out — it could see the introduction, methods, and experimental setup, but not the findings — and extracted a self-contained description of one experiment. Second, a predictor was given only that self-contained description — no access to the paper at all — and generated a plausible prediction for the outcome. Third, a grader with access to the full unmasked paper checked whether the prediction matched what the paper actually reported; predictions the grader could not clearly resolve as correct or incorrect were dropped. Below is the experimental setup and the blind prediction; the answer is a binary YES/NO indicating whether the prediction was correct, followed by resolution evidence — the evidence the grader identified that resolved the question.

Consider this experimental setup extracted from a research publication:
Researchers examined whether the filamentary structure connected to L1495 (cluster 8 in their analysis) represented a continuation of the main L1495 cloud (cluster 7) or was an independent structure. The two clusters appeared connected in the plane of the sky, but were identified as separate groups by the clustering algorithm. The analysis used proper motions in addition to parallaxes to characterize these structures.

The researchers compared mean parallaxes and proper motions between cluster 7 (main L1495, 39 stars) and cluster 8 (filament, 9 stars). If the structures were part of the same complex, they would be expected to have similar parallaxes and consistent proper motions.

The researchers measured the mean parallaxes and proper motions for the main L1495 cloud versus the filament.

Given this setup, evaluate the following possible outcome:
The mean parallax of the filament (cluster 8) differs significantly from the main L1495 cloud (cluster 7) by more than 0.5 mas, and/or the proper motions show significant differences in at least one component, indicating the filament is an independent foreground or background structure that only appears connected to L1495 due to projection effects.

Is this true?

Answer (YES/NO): YES